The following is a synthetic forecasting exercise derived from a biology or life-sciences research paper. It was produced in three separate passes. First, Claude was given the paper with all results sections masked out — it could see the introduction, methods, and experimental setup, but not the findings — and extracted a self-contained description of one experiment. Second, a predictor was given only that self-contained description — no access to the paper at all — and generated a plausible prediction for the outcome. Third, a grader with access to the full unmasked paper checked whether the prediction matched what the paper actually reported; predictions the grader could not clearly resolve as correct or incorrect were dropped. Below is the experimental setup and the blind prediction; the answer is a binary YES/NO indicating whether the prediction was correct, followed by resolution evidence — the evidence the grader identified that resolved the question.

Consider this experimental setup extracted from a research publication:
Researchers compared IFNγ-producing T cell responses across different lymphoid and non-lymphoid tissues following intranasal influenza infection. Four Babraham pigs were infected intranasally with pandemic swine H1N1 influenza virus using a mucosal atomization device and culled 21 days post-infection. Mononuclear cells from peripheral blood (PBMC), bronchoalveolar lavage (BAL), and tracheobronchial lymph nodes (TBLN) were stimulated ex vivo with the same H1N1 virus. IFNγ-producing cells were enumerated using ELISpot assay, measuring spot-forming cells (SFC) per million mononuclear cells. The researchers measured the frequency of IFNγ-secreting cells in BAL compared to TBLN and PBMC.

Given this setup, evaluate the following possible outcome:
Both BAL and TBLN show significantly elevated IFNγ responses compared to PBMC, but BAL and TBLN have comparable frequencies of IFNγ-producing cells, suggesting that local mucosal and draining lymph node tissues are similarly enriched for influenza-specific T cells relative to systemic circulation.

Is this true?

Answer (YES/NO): NO